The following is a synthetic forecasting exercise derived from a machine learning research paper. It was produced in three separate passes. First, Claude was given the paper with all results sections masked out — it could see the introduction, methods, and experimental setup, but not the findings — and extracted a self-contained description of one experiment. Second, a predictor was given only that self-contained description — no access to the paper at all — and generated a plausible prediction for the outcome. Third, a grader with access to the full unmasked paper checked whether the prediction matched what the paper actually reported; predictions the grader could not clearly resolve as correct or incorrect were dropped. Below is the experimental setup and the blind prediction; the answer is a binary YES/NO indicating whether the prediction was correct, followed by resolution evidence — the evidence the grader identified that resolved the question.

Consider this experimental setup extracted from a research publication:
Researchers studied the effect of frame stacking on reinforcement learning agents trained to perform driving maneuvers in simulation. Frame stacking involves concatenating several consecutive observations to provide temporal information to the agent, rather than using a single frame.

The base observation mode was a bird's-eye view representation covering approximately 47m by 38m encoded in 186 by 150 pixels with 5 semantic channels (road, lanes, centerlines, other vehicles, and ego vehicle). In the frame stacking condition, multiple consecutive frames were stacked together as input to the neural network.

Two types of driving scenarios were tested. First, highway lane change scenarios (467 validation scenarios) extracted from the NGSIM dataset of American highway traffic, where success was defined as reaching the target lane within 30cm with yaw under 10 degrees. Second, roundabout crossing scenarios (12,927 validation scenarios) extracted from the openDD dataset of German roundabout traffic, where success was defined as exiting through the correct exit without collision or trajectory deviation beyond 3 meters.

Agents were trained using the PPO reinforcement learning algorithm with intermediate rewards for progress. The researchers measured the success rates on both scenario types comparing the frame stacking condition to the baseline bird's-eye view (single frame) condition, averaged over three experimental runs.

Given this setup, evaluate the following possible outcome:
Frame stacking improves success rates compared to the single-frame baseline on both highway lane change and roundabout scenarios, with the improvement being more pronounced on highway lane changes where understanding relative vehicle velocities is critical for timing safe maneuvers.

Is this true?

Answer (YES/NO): NO